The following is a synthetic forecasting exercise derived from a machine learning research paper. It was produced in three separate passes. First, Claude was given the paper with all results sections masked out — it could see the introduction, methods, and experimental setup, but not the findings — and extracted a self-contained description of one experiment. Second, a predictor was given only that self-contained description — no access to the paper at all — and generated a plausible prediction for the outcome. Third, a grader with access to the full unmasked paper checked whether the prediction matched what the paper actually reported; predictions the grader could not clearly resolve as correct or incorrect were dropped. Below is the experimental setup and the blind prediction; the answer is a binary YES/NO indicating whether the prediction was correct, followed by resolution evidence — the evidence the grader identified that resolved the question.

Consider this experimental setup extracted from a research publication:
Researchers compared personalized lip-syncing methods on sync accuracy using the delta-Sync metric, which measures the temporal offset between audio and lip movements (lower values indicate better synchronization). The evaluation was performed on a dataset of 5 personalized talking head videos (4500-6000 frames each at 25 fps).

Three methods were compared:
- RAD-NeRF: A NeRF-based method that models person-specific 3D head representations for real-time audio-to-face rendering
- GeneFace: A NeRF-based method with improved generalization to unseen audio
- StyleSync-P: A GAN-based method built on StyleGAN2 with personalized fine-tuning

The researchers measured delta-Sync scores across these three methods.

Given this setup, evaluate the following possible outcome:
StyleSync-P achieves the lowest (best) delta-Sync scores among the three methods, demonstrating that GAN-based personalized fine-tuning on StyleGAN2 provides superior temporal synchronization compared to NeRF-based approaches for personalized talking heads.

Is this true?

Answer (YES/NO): YES